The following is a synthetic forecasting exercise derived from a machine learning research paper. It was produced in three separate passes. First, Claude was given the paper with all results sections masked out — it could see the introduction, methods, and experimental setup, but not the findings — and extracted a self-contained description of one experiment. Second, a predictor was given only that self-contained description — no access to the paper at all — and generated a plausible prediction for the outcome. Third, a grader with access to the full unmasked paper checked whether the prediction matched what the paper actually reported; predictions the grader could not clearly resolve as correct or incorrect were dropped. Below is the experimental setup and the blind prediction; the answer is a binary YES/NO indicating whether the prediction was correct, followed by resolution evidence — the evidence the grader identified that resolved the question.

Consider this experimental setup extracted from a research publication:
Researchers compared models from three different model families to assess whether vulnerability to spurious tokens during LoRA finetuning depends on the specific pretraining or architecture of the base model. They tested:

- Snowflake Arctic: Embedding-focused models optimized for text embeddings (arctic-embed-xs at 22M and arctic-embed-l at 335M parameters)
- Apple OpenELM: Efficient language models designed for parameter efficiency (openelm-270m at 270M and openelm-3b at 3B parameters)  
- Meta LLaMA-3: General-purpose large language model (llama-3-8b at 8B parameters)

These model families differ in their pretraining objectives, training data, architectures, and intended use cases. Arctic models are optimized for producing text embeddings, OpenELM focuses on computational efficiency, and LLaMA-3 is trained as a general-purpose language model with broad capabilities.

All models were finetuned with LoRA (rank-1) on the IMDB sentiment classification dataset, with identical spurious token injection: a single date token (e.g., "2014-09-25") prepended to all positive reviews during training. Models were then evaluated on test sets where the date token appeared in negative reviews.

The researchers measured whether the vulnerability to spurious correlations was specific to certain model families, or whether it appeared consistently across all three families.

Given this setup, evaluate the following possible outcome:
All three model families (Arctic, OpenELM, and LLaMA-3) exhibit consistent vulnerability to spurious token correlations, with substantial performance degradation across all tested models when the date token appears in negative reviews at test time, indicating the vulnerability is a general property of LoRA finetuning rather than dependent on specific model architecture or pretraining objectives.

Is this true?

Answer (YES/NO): YES